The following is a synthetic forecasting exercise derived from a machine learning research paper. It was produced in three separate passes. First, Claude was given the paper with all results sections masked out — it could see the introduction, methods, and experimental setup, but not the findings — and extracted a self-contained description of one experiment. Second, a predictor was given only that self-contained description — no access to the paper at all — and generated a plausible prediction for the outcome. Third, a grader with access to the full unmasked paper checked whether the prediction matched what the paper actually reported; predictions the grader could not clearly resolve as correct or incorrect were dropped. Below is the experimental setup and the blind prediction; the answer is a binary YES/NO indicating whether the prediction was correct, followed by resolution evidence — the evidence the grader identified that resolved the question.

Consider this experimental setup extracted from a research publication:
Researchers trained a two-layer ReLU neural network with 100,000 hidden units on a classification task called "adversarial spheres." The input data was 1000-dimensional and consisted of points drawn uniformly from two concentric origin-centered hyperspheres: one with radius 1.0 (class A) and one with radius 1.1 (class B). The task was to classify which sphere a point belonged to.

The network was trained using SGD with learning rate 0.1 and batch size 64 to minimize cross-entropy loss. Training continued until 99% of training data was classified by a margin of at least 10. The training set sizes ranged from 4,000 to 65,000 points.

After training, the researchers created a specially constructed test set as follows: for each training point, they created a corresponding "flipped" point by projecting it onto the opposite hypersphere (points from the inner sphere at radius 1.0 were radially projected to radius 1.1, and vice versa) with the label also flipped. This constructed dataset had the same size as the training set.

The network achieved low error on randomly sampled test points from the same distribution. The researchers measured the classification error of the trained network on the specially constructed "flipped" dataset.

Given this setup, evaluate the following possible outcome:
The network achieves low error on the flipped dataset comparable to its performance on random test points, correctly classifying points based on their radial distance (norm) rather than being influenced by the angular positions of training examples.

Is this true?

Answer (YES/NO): NO